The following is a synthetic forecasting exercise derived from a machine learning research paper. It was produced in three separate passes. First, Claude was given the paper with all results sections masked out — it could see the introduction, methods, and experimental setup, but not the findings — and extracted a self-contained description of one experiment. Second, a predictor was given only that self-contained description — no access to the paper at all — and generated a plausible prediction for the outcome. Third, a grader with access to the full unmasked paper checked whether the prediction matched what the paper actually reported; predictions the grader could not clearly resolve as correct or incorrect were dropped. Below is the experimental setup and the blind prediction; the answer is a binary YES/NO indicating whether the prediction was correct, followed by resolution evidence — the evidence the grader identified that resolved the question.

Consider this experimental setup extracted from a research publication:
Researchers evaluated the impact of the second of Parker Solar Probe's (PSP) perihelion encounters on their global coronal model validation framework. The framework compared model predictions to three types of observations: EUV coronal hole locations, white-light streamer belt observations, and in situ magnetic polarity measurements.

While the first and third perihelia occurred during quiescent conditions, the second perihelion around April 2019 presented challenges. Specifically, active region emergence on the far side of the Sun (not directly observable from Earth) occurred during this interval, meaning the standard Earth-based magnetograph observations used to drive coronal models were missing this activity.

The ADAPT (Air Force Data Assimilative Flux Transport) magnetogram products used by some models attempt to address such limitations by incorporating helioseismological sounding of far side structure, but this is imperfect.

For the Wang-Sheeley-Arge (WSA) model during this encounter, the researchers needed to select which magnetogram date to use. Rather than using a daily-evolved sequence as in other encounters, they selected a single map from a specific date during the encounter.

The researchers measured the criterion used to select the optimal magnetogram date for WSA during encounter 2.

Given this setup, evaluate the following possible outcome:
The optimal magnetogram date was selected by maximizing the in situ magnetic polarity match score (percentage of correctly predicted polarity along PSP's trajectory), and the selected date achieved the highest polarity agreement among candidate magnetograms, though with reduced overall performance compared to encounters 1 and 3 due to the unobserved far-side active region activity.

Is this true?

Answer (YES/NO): NO